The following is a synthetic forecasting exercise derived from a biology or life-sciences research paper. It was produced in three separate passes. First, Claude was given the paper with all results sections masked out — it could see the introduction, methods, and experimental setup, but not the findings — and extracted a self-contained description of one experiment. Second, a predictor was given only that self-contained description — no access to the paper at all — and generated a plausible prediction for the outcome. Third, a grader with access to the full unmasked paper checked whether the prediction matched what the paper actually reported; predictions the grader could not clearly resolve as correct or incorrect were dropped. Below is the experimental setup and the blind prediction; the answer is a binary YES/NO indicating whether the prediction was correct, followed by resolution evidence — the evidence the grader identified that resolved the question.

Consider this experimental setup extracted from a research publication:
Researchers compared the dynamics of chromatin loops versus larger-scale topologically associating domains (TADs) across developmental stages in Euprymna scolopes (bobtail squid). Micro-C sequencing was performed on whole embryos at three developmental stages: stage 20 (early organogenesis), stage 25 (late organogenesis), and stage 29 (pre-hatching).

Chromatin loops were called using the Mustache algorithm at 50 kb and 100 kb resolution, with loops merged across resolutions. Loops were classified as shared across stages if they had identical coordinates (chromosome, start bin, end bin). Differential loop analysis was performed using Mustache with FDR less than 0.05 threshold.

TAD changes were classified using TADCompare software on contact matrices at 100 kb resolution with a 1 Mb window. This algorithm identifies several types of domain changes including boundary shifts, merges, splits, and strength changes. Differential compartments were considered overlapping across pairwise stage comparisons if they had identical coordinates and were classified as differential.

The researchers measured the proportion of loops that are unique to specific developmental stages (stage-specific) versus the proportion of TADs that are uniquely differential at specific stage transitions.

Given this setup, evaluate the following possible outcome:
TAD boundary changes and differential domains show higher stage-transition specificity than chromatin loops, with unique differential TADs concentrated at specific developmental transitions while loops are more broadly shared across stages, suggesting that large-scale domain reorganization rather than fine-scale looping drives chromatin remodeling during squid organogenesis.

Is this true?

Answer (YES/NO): NO